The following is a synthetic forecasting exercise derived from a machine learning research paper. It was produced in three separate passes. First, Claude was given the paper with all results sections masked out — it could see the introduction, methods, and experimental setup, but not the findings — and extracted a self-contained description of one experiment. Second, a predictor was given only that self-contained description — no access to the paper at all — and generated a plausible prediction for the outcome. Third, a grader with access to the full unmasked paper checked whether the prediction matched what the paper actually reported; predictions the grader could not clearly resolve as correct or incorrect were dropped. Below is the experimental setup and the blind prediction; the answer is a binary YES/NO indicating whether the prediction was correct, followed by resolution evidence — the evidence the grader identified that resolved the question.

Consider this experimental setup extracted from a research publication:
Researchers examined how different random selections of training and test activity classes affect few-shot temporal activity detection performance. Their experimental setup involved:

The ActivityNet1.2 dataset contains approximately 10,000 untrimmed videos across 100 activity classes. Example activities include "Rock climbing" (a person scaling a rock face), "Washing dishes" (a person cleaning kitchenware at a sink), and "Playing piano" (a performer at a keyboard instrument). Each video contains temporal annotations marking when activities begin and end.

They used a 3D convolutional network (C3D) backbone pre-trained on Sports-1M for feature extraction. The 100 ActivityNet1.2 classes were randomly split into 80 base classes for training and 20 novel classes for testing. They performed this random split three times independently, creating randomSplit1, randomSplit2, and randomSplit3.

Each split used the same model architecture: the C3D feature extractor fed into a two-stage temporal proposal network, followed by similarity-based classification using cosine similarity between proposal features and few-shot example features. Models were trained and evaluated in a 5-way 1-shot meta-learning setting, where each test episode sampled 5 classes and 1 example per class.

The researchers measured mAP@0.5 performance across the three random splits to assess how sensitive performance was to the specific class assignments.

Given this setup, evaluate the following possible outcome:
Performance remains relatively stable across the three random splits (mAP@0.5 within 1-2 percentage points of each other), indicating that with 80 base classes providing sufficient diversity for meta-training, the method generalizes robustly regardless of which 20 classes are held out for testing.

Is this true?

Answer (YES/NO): NO